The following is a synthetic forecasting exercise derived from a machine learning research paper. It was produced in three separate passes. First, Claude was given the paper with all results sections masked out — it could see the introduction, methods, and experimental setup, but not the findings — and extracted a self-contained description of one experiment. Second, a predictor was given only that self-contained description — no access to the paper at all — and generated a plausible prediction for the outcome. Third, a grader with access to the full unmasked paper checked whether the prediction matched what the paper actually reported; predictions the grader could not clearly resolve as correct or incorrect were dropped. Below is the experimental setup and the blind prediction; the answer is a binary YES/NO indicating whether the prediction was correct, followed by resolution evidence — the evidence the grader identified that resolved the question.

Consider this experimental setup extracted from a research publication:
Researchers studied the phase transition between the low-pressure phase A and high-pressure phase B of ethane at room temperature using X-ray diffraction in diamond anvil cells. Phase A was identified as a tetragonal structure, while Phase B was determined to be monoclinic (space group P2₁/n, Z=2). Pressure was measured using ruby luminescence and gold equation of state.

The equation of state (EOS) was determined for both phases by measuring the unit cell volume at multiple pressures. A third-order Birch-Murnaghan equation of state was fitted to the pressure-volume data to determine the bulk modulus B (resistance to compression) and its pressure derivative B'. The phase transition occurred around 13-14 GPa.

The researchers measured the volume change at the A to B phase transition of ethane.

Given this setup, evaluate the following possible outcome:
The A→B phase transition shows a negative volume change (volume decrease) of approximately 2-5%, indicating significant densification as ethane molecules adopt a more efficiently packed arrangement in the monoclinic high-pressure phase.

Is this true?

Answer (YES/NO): NO